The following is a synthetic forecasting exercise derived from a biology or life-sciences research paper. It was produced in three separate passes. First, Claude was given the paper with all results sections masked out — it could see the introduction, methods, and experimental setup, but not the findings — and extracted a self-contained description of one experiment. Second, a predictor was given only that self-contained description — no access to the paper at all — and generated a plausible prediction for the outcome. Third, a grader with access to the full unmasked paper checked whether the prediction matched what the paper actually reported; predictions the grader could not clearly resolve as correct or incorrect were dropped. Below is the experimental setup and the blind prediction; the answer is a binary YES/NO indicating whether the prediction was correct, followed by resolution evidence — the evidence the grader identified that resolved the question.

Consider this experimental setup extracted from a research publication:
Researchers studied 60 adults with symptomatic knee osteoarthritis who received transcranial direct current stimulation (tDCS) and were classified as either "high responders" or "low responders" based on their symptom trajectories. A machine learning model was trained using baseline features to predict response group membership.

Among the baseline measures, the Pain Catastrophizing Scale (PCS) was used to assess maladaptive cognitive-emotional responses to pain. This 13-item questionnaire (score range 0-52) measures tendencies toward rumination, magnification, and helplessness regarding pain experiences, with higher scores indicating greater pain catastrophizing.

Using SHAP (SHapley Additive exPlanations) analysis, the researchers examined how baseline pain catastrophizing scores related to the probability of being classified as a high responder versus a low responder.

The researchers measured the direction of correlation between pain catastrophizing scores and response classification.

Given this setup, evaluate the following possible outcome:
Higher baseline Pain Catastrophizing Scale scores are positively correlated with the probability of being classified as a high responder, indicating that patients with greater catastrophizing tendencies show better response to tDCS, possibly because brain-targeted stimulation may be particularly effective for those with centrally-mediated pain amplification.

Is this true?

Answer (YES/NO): NO